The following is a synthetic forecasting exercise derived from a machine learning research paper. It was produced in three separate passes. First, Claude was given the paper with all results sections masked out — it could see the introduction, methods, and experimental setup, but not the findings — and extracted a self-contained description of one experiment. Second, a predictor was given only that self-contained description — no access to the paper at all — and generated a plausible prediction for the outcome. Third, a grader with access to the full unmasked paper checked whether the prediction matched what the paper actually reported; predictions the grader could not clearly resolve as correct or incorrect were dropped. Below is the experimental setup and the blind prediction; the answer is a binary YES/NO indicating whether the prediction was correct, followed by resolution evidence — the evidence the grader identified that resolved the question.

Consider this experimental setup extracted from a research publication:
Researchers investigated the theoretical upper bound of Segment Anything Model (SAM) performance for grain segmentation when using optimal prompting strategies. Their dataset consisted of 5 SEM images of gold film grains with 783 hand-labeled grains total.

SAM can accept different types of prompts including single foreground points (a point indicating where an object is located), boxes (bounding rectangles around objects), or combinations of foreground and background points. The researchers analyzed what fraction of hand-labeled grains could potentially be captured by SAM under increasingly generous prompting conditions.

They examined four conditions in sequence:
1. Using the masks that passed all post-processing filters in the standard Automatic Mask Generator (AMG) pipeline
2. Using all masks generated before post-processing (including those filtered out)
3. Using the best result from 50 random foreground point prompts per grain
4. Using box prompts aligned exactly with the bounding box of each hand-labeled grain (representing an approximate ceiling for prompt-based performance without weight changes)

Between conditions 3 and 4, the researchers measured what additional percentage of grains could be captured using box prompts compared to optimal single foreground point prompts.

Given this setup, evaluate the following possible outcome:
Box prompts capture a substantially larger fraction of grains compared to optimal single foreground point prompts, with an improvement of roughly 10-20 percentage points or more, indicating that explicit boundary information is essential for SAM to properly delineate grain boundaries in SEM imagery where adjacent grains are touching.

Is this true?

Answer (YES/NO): NO